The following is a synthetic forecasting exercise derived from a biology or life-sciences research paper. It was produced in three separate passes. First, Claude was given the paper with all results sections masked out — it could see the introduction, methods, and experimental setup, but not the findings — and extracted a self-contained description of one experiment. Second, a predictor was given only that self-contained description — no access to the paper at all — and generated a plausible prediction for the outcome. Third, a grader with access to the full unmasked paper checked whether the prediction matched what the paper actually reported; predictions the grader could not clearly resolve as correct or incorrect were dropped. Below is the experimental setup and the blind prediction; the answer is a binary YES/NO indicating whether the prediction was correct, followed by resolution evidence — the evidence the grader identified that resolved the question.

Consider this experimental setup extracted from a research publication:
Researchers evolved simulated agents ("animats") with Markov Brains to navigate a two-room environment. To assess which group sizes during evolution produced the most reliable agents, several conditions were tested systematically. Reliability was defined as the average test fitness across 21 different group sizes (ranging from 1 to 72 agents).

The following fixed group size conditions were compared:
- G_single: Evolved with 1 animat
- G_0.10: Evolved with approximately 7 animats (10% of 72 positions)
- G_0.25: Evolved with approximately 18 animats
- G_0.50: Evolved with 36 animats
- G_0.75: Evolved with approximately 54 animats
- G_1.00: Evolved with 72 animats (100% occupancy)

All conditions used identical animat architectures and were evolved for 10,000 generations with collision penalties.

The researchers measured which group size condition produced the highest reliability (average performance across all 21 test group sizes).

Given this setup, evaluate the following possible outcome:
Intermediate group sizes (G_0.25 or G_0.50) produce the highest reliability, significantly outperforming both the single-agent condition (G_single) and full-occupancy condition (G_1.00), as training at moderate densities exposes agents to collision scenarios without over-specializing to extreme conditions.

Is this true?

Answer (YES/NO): YES